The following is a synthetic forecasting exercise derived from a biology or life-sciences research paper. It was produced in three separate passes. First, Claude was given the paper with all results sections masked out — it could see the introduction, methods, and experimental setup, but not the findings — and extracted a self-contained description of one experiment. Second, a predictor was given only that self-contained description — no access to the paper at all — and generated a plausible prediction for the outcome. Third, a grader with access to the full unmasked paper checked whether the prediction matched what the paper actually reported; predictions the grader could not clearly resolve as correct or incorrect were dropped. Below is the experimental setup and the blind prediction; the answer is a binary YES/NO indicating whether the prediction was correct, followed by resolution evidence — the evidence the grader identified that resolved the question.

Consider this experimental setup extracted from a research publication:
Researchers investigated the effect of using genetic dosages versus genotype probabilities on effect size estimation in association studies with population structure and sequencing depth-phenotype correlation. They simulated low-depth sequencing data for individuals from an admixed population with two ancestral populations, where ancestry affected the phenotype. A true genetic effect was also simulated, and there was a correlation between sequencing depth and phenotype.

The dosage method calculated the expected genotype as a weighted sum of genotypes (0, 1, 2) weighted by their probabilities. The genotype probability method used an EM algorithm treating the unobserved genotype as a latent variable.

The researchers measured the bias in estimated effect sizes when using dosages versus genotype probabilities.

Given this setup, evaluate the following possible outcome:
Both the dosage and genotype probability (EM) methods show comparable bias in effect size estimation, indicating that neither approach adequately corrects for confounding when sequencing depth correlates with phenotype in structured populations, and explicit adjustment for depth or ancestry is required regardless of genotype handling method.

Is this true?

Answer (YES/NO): NO